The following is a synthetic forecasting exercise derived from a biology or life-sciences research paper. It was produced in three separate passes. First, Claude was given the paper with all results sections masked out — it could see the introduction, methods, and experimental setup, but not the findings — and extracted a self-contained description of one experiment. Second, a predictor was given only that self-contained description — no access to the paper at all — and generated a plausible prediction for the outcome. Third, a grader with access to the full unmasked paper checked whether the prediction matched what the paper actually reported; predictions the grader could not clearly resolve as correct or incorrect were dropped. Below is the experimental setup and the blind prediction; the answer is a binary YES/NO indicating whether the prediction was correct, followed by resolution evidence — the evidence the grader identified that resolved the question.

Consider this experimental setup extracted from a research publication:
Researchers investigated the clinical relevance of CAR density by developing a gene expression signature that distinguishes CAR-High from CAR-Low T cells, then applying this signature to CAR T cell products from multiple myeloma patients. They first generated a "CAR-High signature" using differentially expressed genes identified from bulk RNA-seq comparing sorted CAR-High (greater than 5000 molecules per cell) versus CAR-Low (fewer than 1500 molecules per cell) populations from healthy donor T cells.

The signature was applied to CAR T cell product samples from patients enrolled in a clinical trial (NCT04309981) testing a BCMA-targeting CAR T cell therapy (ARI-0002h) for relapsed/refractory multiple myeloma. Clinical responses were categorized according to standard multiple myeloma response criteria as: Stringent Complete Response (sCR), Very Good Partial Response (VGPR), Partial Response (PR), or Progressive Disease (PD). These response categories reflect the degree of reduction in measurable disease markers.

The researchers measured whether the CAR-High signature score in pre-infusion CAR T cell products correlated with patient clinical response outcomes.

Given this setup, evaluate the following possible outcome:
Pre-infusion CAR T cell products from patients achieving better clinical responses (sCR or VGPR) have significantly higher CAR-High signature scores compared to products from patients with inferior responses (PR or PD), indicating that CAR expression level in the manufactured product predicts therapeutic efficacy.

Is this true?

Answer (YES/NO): NO